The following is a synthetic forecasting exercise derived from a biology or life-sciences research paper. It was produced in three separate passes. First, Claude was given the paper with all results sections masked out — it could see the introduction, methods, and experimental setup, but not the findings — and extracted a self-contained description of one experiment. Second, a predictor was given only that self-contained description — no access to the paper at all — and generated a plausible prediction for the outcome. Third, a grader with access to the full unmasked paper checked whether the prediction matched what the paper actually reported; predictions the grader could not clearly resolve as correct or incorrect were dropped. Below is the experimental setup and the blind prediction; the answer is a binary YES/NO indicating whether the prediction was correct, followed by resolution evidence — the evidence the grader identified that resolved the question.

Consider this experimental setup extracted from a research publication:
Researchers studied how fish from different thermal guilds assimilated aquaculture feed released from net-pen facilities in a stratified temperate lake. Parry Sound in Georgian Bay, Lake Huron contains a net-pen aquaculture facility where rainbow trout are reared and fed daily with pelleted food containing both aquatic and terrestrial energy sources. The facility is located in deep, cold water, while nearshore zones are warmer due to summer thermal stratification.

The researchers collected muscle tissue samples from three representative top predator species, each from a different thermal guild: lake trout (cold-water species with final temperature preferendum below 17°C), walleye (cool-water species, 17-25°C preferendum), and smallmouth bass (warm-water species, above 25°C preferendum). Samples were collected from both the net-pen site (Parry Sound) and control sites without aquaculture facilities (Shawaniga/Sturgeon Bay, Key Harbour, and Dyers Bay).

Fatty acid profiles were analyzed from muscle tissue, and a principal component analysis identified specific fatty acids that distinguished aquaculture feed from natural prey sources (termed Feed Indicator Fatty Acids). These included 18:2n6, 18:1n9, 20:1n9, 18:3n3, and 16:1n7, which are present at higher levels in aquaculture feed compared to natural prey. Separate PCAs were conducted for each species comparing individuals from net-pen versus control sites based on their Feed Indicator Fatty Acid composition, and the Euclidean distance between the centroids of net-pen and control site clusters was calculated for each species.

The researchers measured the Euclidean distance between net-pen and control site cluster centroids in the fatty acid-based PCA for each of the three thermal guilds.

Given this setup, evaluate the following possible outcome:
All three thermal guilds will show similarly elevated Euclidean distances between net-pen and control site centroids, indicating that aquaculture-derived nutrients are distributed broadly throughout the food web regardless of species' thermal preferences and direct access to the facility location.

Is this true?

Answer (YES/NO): NO